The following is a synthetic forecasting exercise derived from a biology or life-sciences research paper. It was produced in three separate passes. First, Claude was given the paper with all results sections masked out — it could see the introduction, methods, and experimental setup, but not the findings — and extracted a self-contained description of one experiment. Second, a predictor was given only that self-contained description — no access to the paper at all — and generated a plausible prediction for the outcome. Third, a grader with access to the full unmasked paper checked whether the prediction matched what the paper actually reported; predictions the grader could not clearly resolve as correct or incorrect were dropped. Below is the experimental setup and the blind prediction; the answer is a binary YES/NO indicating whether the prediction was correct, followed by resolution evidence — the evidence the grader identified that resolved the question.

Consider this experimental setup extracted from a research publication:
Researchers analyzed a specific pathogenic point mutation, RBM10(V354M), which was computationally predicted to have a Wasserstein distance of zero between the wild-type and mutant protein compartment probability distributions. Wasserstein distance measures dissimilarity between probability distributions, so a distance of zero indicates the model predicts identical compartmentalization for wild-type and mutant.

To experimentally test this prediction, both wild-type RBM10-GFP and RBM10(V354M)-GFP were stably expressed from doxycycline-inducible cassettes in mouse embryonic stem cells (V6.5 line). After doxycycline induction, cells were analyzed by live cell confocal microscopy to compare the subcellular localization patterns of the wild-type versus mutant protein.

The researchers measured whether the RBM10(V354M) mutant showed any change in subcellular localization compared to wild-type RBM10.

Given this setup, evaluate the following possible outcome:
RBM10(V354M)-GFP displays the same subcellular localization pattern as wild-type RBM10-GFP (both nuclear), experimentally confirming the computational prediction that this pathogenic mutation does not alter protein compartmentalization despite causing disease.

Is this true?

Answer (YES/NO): YES